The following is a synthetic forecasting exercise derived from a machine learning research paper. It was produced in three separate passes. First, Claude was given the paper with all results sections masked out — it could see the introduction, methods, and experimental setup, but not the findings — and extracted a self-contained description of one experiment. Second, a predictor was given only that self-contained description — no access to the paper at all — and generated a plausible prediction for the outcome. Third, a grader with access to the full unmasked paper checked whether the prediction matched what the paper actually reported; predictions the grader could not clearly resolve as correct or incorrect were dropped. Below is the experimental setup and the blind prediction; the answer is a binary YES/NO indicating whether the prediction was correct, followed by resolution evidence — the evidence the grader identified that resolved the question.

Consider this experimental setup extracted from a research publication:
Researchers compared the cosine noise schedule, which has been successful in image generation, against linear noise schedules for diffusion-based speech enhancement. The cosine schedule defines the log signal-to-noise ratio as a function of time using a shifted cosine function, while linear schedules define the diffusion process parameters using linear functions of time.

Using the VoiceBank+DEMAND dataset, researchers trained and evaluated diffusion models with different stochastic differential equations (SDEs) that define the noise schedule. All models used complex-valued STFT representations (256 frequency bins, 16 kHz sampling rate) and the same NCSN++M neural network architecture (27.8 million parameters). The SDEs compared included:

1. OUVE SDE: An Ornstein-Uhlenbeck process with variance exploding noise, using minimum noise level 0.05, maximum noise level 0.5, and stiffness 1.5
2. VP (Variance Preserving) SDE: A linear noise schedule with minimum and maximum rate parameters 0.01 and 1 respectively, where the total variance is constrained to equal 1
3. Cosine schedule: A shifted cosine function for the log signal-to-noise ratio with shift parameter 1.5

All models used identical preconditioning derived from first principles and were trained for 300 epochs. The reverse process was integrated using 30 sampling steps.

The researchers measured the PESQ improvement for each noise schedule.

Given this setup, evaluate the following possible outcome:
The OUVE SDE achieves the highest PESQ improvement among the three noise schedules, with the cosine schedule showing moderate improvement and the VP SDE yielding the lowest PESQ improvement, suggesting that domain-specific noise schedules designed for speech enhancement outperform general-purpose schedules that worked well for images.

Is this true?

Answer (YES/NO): NO